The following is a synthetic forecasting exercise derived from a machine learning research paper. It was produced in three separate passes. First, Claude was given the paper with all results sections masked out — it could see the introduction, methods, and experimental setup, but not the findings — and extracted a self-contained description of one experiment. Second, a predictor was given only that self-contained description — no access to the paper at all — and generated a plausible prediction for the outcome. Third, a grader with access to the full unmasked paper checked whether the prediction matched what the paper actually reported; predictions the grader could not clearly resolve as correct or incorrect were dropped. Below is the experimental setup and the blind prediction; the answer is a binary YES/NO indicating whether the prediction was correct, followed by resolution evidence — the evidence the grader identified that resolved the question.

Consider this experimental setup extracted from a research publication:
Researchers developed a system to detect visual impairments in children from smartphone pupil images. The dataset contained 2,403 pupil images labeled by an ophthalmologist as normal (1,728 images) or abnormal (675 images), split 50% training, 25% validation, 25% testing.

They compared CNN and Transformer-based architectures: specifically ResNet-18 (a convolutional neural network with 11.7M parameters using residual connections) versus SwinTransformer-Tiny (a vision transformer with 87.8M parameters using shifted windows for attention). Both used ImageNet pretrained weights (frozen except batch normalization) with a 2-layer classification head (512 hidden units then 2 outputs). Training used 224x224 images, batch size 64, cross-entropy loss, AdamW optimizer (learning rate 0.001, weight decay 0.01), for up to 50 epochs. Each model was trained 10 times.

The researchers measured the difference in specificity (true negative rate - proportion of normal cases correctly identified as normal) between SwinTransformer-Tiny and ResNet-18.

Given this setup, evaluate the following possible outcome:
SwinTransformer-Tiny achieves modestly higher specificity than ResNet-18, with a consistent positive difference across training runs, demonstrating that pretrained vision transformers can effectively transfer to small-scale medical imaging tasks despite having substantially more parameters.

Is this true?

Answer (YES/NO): YES